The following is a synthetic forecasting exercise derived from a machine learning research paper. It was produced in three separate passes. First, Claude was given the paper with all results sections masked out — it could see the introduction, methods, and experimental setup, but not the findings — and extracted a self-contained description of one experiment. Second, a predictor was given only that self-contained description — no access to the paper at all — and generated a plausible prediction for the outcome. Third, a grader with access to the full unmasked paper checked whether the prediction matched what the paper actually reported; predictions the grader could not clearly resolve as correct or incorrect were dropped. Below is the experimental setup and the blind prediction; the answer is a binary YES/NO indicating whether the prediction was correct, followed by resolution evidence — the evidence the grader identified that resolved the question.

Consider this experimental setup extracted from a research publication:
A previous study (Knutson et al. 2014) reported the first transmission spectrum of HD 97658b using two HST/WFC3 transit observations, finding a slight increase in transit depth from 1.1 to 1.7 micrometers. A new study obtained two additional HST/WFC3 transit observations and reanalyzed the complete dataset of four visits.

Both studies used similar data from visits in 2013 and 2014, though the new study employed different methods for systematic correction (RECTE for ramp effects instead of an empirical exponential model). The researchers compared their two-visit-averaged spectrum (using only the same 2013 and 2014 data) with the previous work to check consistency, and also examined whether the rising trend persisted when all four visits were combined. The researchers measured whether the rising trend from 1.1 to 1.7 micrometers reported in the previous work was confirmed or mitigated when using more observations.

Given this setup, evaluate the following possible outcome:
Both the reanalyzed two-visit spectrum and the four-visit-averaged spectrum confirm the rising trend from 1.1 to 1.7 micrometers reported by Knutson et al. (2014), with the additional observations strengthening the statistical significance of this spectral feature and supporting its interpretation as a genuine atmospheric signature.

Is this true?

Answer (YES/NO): NO